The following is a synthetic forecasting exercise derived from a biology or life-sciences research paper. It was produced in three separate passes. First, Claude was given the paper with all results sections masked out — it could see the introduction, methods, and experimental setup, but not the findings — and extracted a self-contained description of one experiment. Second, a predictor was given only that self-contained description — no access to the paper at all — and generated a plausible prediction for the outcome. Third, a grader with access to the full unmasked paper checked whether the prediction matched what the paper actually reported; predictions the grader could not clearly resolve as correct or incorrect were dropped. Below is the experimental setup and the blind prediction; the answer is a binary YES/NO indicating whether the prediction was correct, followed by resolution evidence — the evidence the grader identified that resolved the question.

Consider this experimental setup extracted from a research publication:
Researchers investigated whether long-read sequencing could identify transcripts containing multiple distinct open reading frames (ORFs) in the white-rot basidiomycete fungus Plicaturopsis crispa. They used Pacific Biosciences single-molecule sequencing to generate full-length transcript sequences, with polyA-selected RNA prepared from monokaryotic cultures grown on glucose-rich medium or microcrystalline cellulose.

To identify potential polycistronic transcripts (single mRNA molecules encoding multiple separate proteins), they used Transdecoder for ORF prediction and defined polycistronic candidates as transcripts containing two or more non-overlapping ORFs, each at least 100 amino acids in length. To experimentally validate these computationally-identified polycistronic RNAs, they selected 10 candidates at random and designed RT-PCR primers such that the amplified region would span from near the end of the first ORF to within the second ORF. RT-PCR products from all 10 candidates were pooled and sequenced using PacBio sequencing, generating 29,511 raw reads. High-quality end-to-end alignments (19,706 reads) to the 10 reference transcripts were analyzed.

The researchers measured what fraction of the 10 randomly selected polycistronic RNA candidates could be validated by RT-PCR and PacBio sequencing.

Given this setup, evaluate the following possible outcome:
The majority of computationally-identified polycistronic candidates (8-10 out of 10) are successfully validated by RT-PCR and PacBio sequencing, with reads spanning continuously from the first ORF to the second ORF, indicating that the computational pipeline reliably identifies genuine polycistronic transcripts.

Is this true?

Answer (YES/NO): YES